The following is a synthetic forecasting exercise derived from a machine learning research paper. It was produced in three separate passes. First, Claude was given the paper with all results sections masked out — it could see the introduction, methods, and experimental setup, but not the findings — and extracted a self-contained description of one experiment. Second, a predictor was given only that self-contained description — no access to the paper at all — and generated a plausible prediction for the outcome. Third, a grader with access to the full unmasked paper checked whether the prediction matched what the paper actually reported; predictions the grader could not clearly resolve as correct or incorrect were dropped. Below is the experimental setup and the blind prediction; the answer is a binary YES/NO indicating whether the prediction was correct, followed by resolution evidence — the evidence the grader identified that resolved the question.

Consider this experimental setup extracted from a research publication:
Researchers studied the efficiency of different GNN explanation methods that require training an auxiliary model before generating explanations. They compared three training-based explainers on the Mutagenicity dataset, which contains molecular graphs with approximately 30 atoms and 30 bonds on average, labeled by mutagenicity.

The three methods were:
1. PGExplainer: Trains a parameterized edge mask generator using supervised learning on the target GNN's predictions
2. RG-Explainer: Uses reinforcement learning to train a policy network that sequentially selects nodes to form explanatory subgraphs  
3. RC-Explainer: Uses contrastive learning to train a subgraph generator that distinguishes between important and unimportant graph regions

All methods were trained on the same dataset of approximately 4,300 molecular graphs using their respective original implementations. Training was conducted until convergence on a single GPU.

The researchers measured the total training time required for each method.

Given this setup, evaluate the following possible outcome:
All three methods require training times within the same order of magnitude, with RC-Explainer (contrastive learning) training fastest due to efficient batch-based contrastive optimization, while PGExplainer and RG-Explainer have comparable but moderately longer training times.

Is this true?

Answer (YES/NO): NO